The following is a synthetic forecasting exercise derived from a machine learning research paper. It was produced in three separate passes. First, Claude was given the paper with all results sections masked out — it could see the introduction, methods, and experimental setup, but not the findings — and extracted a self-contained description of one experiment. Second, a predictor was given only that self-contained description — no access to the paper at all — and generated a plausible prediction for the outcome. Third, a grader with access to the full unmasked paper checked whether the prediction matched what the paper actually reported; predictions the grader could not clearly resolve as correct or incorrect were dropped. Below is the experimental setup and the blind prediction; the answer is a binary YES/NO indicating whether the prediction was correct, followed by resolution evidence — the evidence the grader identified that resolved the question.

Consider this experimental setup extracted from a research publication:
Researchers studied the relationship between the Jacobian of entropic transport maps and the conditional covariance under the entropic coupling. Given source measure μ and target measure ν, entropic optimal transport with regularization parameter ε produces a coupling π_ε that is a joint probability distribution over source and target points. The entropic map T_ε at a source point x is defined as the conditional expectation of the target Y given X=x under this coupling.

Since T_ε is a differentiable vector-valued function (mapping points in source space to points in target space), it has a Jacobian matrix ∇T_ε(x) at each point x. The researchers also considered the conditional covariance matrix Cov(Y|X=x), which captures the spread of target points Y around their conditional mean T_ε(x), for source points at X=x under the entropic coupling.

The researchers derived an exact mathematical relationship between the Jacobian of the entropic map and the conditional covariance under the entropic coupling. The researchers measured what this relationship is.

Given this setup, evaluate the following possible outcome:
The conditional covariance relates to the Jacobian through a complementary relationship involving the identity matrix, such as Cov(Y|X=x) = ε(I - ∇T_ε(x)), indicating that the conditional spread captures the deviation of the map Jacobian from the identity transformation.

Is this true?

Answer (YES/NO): NO